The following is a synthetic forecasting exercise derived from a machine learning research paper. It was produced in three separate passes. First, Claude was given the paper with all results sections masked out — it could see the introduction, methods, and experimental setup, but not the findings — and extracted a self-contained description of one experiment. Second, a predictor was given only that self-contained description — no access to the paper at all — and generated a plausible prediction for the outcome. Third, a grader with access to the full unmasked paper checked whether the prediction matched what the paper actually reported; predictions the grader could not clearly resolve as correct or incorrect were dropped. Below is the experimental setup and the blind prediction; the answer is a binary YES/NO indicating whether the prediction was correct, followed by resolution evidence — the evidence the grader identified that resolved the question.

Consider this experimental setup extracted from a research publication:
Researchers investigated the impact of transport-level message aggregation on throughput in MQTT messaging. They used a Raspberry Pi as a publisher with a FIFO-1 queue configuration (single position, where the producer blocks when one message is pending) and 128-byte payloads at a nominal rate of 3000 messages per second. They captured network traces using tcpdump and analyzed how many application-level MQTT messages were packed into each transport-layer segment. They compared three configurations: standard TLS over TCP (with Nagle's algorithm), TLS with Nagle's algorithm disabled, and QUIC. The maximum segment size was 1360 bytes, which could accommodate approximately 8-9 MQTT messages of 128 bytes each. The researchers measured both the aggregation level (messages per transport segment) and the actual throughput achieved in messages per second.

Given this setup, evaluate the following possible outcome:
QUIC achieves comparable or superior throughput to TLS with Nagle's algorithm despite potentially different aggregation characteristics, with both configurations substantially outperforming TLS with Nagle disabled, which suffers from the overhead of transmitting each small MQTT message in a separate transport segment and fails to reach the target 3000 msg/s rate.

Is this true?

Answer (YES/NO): NO